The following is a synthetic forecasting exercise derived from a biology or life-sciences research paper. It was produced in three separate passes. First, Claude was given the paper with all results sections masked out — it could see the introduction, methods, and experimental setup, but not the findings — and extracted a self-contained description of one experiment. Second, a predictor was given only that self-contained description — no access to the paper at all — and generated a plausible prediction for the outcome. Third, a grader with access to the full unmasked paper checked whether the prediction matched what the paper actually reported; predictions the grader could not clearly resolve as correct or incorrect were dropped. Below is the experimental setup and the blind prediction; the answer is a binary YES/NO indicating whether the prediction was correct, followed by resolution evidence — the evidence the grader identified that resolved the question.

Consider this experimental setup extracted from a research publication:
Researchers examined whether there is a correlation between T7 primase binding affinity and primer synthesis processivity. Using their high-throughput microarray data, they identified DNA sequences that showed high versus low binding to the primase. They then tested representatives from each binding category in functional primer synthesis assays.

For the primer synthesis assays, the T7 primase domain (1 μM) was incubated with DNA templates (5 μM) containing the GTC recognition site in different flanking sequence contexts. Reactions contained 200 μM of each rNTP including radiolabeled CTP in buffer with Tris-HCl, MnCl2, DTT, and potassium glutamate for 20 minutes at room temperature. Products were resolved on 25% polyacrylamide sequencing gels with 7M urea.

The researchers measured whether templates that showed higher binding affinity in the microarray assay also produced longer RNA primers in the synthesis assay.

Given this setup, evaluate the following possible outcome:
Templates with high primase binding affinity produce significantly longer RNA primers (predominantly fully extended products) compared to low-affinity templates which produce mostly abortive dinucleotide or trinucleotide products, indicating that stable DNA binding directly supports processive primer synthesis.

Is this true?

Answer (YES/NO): NO